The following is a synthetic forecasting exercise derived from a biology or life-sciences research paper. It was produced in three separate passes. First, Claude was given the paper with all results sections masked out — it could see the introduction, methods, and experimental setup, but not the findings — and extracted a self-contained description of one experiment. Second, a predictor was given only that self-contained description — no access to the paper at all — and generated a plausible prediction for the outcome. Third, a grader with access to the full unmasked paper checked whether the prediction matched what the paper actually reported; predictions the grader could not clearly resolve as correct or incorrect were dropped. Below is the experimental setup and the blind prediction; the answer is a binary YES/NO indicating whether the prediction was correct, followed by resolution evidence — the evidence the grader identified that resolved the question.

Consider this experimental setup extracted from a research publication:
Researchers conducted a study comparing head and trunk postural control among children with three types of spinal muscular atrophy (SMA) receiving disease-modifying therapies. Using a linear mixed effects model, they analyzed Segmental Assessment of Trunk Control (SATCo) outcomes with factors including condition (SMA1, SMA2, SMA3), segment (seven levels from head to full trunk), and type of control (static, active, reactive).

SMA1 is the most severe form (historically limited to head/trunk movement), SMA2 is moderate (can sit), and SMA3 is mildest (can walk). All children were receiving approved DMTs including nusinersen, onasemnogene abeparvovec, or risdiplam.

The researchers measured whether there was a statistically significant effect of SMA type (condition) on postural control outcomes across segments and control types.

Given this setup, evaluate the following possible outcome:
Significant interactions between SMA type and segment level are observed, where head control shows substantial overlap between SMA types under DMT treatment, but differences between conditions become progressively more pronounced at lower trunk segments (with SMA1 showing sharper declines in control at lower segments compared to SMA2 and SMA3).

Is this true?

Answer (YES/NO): NO